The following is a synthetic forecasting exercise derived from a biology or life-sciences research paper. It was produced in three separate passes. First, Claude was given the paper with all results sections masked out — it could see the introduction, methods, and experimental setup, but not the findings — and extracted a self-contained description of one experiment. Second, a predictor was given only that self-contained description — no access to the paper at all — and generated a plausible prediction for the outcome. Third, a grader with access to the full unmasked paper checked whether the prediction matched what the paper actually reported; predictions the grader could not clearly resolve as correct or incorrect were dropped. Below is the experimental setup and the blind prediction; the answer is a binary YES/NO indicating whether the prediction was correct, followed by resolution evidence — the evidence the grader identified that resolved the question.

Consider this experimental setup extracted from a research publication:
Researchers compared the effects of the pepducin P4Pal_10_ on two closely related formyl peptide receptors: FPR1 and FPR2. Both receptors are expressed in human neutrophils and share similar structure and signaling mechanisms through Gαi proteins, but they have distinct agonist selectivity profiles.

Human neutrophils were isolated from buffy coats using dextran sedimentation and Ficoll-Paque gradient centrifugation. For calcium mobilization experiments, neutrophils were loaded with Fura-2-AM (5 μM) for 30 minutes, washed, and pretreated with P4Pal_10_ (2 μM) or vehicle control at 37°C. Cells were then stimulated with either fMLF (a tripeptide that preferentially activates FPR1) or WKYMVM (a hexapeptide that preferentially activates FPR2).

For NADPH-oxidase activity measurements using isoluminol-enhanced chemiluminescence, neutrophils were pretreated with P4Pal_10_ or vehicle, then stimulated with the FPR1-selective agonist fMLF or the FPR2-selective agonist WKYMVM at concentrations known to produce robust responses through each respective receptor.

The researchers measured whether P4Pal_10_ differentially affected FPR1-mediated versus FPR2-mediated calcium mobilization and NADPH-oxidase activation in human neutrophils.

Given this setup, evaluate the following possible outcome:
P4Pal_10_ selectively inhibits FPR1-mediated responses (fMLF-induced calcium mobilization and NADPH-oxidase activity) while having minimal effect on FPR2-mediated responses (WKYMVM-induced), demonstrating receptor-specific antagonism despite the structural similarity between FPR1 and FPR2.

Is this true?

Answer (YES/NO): NO